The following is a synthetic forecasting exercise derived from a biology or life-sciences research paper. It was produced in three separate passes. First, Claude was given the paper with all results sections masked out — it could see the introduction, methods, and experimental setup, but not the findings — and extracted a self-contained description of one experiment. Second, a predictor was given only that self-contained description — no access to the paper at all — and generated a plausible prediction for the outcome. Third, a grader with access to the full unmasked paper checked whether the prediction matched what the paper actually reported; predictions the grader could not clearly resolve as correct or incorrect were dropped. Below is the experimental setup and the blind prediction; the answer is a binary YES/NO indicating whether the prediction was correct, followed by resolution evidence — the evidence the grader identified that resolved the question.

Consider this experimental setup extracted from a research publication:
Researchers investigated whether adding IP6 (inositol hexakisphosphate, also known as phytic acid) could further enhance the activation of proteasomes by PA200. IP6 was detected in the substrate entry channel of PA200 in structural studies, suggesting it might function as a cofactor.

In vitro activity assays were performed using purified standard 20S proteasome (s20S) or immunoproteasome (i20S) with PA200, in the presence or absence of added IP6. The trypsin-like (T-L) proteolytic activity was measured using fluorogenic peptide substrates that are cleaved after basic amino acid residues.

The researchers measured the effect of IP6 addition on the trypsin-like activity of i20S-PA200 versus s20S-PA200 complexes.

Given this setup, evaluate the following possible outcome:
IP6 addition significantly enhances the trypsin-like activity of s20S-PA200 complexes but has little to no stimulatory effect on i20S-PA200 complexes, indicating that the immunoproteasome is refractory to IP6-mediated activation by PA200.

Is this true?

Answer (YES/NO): NO